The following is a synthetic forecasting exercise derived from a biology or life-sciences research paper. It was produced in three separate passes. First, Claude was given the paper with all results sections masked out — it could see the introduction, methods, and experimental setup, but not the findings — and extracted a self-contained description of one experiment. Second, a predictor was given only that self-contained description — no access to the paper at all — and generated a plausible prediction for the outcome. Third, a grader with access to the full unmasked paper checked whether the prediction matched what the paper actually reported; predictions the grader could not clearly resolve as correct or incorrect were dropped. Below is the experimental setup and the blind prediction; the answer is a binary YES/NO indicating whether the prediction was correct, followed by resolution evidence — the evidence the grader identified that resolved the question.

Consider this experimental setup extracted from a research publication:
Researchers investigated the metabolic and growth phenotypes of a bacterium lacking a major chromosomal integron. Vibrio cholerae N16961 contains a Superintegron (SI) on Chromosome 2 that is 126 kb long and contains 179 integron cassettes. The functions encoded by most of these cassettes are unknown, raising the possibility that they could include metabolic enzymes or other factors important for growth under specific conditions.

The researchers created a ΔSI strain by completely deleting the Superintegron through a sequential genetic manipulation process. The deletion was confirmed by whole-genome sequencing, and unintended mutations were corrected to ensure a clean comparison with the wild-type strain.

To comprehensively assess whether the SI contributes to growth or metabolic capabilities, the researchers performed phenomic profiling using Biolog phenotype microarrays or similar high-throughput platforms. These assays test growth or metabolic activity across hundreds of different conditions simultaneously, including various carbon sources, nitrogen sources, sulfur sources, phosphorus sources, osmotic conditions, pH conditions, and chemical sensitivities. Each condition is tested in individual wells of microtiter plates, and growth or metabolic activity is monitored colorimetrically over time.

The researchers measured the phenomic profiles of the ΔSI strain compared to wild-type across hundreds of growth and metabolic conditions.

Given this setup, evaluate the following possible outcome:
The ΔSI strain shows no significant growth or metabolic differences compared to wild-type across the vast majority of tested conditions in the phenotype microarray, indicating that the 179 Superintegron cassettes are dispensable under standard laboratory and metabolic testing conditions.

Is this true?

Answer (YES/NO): YES